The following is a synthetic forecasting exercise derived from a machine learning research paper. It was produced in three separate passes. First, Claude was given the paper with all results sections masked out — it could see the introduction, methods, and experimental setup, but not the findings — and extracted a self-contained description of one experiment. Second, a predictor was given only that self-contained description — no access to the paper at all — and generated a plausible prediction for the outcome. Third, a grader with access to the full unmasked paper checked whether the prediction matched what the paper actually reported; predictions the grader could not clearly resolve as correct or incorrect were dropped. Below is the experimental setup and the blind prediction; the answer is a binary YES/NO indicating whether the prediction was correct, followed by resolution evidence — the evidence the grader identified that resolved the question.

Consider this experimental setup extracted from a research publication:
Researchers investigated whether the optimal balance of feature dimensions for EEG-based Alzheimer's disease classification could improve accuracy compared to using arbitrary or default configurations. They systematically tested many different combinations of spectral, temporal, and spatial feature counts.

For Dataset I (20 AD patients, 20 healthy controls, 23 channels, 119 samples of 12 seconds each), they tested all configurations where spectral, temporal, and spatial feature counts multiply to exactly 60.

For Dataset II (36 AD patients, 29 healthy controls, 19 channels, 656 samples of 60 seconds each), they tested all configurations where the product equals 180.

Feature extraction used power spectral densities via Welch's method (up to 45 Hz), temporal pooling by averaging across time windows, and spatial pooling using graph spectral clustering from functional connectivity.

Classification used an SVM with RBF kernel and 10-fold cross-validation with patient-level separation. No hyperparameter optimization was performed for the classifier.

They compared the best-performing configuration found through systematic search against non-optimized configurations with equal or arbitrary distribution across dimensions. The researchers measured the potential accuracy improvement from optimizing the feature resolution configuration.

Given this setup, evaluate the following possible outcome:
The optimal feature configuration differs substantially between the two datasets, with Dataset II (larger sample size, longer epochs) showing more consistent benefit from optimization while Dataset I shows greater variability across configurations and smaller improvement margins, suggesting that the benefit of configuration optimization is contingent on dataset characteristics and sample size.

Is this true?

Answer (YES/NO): NO